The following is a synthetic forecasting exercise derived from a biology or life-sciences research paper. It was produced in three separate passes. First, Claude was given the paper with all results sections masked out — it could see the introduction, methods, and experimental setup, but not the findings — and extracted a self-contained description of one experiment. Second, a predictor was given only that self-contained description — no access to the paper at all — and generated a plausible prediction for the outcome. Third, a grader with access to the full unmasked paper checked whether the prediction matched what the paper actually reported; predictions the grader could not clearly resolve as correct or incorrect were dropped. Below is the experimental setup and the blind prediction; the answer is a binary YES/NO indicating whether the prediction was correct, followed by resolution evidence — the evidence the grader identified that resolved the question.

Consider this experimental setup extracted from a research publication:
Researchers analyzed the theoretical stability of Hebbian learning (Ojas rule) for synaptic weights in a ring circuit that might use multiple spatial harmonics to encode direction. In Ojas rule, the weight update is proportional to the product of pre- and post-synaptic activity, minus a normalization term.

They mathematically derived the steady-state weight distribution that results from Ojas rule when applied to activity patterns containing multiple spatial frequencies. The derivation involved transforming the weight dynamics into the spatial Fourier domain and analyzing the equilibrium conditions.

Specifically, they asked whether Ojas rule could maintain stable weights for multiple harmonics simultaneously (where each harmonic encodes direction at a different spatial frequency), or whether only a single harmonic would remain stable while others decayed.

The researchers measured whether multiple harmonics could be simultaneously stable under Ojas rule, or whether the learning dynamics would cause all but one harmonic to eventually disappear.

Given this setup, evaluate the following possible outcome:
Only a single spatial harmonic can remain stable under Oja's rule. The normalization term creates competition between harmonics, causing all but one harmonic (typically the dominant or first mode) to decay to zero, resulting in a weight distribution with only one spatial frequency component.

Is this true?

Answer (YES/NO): YES